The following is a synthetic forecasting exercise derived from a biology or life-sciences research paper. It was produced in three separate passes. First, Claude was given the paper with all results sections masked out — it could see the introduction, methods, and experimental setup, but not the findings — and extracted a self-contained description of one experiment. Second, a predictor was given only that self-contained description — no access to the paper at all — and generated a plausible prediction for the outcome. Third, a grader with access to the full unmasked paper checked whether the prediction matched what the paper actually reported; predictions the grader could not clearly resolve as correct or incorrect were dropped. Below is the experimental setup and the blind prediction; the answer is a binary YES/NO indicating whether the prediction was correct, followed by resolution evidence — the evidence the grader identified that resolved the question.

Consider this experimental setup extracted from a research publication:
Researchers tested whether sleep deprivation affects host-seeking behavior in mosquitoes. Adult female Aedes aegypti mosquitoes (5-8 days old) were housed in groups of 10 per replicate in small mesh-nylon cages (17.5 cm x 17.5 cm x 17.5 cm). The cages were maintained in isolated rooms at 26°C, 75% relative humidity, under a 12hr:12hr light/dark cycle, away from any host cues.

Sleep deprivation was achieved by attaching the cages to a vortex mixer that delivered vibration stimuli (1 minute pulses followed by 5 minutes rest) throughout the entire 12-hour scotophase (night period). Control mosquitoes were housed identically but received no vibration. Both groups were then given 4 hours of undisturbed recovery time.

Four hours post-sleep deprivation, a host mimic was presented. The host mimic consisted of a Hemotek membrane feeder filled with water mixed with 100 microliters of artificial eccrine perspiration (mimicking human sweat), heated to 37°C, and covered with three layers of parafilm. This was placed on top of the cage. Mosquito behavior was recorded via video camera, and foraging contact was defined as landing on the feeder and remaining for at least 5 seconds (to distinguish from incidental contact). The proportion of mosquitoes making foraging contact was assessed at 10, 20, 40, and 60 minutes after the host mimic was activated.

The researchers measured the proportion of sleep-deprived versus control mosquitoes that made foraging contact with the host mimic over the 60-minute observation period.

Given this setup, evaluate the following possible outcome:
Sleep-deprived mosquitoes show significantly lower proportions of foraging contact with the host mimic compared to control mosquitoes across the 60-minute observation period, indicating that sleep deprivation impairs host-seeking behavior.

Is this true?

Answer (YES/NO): YES